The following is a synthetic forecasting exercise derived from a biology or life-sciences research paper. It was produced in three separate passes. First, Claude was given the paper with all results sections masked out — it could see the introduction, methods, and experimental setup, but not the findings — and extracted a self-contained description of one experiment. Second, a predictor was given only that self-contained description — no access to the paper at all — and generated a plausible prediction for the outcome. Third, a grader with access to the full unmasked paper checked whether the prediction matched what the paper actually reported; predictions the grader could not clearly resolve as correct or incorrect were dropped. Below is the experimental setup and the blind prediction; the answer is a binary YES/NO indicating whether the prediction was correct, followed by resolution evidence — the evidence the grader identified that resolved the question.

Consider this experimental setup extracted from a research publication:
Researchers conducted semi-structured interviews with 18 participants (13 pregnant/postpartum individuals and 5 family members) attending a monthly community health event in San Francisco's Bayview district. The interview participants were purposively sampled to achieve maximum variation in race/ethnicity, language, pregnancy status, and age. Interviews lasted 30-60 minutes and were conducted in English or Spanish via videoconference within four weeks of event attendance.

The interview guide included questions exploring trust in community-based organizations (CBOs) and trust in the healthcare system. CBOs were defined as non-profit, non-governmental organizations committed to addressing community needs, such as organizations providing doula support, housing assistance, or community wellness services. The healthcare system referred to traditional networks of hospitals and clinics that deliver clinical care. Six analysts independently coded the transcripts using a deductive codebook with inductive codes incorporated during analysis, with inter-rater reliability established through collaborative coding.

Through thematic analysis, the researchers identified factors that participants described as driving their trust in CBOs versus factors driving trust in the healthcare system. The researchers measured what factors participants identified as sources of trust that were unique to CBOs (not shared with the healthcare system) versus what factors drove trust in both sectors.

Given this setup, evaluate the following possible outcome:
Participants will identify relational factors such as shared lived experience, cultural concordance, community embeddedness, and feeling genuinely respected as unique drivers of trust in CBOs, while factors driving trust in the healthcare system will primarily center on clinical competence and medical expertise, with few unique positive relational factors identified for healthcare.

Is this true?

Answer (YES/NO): NO